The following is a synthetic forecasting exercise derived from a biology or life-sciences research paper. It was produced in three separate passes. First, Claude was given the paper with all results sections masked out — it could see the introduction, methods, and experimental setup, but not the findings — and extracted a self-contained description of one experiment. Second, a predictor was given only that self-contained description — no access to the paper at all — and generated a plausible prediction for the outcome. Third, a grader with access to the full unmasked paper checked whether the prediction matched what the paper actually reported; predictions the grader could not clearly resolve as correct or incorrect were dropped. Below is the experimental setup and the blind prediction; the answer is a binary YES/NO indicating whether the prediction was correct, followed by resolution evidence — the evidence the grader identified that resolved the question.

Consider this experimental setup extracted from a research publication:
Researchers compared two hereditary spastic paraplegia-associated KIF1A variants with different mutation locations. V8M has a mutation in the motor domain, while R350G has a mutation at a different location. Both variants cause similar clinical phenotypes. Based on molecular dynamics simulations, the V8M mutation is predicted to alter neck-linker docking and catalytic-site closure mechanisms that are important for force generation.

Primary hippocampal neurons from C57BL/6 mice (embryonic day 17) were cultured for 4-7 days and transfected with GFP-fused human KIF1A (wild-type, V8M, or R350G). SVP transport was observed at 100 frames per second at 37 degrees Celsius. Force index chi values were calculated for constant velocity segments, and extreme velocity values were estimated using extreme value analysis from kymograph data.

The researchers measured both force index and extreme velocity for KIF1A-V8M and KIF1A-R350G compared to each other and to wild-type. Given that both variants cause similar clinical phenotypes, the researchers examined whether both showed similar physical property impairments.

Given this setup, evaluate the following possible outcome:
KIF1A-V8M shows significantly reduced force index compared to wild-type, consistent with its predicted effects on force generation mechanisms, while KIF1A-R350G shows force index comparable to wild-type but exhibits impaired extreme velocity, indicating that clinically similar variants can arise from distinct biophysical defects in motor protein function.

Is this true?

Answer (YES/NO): NO